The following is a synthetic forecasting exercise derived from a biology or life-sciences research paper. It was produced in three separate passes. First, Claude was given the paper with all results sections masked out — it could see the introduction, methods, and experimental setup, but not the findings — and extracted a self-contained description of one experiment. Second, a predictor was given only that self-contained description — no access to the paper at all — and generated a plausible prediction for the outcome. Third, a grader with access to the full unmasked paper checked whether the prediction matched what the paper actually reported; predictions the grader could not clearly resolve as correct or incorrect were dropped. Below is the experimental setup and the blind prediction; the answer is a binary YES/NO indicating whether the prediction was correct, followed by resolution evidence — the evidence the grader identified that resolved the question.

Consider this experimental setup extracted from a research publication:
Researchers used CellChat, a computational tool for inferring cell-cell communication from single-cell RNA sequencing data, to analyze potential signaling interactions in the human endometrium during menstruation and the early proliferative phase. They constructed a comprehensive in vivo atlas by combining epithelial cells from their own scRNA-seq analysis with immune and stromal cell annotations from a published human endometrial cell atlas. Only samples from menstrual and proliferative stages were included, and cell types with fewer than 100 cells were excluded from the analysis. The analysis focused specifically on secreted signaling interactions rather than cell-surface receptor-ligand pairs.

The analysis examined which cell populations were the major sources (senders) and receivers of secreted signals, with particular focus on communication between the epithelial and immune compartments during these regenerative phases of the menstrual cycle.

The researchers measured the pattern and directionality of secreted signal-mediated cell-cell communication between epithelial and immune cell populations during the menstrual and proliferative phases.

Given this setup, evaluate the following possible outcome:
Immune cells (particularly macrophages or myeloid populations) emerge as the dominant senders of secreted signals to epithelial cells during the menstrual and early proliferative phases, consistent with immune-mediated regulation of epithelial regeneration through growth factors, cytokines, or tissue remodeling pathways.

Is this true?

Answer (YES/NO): NO